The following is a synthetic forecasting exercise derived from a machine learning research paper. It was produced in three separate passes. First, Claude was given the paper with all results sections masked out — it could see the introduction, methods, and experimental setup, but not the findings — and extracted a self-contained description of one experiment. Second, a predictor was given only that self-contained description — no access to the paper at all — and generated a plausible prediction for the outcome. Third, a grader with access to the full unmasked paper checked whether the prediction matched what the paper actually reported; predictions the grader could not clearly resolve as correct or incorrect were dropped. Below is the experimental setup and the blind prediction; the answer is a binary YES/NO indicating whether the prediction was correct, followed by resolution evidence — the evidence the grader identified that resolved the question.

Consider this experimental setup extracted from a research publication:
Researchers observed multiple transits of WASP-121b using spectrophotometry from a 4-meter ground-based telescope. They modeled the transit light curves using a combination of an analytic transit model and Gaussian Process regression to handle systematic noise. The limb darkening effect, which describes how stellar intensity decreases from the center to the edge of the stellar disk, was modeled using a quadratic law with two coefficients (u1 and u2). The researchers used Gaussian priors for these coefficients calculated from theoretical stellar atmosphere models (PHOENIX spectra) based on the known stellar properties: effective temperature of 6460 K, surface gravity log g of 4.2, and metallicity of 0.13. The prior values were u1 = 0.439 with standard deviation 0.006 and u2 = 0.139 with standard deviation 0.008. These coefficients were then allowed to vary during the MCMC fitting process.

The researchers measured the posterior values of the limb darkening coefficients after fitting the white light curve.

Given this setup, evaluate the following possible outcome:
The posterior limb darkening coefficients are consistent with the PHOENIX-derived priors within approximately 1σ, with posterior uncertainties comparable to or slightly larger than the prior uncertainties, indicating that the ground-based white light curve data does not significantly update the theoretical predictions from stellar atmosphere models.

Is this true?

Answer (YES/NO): YES